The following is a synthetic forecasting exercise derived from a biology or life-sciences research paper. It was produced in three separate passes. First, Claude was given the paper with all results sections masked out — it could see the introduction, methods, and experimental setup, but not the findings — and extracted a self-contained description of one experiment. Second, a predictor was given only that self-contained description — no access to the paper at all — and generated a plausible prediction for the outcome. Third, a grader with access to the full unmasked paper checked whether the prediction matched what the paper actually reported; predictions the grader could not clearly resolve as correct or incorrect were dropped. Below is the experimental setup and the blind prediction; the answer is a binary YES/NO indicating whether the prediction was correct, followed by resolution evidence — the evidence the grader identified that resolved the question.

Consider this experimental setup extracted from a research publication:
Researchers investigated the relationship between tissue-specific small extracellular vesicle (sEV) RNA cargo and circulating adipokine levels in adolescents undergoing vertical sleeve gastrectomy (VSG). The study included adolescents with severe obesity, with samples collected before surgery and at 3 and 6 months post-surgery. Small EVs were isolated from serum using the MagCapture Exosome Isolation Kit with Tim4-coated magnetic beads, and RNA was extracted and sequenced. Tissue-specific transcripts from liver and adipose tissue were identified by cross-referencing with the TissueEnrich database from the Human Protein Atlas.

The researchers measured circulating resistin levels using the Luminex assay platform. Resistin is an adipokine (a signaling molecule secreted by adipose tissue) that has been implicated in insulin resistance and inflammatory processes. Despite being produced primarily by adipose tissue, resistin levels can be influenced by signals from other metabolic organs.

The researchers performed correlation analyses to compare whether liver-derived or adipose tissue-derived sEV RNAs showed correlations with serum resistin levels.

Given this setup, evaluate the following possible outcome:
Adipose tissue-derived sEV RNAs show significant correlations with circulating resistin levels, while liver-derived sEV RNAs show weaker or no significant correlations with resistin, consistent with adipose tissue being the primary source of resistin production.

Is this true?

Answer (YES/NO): NO